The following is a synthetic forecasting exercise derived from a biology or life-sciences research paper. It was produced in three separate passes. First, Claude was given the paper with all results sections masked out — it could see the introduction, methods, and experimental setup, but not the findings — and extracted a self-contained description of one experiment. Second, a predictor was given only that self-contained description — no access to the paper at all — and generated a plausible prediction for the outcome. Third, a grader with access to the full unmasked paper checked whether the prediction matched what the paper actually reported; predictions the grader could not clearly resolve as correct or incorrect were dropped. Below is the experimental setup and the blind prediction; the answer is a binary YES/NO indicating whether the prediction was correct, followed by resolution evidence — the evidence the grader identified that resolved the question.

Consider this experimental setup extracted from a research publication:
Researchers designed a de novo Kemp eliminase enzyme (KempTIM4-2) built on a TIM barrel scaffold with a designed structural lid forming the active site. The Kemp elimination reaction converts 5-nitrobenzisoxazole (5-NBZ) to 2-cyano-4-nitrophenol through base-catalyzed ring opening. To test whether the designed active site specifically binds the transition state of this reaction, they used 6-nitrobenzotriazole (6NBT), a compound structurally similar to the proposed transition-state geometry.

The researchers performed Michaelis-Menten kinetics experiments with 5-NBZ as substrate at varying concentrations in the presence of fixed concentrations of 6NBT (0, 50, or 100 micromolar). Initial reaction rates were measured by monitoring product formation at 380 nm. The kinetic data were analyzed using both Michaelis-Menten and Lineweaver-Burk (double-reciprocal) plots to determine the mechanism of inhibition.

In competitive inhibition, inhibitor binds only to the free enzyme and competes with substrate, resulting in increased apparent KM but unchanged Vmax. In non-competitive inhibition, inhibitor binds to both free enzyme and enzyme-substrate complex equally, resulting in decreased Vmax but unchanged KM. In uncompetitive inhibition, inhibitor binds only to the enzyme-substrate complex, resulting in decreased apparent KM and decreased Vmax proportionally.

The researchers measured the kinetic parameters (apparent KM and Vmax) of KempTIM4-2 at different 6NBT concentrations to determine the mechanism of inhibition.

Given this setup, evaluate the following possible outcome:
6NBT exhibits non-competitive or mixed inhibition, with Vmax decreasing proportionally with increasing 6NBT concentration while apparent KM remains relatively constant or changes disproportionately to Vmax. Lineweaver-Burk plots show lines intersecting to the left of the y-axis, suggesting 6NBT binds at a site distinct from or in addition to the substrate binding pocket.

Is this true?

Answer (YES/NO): NO